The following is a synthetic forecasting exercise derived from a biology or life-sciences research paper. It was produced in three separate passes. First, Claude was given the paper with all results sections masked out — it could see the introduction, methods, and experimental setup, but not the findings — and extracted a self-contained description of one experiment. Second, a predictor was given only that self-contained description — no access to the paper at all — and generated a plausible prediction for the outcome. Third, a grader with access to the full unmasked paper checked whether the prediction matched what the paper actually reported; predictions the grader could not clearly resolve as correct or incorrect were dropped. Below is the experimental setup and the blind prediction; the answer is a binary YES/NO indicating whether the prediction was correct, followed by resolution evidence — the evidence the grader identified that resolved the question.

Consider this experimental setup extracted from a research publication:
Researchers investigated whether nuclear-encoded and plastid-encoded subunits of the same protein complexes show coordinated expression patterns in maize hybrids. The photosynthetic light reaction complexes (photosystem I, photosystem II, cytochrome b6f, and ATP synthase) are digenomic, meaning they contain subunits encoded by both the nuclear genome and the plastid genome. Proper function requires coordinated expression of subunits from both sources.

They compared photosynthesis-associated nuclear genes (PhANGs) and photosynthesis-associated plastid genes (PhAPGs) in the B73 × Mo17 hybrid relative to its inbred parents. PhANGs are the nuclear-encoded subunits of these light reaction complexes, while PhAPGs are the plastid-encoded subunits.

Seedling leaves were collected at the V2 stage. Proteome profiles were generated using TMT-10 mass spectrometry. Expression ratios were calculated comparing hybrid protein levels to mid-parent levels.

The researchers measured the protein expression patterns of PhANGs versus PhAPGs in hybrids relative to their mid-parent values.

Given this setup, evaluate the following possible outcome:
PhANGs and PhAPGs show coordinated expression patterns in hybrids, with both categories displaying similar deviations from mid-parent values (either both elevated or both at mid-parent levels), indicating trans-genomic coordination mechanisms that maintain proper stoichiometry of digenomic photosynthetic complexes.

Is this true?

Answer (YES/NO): YES